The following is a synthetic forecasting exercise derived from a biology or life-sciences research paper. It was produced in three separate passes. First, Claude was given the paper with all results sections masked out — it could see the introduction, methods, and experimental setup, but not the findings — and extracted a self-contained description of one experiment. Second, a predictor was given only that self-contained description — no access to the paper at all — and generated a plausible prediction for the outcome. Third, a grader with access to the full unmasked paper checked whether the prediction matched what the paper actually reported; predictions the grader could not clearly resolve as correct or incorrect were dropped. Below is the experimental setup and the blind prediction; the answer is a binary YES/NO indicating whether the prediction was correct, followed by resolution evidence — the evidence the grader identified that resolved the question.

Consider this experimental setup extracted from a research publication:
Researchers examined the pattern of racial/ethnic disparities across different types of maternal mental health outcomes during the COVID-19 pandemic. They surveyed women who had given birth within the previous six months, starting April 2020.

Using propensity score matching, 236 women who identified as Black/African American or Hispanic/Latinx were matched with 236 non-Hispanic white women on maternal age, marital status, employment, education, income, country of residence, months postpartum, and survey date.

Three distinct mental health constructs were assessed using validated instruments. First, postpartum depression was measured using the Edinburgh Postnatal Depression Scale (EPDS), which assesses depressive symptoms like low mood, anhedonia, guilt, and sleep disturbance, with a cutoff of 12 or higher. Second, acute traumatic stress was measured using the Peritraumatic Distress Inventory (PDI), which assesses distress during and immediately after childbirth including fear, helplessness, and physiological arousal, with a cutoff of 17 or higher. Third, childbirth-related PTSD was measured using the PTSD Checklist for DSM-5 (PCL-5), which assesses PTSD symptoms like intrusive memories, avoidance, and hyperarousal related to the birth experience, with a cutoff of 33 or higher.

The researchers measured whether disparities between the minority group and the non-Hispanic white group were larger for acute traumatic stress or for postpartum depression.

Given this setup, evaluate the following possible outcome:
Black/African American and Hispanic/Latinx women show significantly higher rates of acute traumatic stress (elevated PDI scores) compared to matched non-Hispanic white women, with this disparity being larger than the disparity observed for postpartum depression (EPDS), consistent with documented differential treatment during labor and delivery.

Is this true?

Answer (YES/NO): YES